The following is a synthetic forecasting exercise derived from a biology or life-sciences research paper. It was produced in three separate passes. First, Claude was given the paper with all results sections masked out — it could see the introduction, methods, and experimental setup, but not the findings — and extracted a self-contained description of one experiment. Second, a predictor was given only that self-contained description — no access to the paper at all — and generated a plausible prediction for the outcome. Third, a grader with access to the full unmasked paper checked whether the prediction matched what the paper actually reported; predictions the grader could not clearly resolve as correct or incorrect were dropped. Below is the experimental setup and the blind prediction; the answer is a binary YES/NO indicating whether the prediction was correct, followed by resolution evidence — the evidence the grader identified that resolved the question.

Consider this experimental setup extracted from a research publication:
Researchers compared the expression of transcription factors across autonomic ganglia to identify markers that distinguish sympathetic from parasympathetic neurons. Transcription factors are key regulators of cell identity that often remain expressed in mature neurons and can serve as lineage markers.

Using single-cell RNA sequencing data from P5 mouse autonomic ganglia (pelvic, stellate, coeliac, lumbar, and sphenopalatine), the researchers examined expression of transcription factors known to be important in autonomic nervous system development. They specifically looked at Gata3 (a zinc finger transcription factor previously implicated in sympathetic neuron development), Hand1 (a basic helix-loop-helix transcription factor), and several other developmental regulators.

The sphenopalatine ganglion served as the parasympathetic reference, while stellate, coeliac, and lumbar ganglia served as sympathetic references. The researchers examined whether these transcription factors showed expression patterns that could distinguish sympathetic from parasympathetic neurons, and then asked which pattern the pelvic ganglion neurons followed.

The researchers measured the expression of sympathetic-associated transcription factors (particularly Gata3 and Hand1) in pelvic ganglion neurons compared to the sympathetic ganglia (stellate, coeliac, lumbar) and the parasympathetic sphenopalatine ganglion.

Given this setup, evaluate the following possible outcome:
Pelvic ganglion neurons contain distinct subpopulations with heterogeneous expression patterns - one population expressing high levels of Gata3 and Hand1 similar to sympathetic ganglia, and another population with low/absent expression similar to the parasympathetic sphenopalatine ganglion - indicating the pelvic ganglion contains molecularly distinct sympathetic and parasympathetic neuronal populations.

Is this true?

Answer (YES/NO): NO